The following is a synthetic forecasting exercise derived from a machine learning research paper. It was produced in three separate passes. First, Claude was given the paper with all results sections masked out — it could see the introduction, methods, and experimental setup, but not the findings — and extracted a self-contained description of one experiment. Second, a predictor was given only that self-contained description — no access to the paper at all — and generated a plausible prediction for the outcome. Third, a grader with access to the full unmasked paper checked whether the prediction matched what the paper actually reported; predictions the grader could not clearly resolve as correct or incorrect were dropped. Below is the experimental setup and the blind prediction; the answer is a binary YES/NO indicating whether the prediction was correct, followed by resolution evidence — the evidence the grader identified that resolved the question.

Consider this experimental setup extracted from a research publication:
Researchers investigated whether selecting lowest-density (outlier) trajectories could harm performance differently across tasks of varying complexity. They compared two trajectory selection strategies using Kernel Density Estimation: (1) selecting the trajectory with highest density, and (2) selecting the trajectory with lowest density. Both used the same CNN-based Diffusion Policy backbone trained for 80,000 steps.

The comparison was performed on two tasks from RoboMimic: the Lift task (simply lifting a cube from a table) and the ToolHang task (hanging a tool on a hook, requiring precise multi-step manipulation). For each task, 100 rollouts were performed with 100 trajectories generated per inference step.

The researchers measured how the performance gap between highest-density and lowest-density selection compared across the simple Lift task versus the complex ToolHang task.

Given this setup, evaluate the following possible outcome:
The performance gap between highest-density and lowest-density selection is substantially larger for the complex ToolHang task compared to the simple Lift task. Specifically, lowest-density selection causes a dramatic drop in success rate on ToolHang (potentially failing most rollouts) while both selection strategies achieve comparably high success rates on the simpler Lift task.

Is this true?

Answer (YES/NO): YES